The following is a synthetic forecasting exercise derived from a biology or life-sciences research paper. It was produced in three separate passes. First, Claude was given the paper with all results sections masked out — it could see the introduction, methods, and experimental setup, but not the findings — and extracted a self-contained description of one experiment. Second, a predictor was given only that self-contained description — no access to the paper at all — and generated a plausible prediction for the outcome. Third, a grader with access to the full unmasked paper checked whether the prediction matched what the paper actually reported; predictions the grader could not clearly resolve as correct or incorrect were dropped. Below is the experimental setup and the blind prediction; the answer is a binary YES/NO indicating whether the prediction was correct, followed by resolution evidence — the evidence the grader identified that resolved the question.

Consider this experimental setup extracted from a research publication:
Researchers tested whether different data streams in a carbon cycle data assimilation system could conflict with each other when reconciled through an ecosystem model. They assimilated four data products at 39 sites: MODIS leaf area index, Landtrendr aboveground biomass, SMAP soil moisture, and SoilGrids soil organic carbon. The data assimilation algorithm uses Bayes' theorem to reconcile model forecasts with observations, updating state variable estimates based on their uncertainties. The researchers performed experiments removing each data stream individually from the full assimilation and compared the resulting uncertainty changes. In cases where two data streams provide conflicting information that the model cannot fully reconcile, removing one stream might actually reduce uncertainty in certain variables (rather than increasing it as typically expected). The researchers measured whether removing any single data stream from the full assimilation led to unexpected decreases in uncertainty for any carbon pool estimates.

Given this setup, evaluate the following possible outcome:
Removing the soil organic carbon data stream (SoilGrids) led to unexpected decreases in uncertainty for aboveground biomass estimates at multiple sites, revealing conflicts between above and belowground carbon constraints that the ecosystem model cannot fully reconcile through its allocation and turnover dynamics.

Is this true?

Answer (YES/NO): NO